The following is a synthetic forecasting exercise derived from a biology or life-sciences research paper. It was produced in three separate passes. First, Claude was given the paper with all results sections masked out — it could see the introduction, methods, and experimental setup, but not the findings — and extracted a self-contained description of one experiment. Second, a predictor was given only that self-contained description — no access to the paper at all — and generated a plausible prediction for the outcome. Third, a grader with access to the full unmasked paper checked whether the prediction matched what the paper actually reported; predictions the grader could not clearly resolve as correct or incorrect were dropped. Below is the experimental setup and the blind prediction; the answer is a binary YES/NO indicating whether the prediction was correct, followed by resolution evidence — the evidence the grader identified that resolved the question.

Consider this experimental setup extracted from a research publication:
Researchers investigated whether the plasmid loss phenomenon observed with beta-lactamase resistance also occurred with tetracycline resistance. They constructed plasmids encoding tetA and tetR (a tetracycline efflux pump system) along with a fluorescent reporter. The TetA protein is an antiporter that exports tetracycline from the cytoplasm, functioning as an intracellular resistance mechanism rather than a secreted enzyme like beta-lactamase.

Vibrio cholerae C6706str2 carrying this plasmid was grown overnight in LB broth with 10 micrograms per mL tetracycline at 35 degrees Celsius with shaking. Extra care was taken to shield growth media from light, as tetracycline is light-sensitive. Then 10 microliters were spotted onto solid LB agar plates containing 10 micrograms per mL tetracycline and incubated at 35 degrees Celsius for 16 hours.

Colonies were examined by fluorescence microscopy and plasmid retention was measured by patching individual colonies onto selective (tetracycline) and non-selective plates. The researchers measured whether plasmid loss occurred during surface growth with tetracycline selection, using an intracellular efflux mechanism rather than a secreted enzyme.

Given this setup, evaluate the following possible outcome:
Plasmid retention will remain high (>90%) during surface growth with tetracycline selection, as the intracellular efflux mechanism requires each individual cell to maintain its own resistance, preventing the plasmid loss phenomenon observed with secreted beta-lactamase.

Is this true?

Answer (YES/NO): NO